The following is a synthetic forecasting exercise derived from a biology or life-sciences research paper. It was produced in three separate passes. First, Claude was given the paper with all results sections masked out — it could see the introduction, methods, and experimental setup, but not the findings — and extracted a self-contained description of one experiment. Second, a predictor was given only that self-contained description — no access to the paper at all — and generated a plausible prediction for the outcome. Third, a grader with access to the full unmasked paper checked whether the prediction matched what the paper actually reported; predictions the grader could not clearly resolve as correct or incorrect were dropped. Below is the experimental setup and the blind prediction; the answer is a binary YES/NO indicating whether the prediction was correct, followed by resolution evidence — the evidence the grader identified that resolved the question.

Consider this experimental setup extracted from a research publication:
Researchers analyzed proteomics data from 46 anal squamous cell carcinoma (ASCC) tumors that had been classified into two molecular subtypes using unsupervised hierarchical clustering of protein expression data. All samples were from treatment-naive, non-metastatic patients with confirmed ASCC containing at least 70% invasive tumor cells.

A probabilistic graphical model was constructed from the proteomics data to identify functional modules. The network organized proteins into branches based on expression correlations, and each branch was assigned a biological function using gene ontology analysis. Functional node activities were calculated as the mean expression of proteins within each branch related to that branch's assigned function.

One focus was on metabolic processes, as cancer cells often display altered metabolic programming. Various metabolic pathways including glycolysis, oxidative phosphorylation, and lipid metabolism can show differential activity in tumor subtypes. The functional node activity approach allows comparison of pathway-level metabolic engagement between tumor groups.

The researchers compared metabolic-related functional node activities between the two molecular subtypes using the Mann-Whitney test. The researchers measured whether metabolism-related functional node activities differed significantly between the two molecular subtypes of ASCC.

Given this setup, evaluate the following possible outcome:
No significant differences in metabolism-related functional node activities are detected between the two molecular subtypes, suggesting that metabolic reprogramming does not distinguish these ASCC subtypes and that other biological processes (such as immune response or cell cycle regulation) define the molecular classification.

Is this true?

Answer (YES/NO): NO